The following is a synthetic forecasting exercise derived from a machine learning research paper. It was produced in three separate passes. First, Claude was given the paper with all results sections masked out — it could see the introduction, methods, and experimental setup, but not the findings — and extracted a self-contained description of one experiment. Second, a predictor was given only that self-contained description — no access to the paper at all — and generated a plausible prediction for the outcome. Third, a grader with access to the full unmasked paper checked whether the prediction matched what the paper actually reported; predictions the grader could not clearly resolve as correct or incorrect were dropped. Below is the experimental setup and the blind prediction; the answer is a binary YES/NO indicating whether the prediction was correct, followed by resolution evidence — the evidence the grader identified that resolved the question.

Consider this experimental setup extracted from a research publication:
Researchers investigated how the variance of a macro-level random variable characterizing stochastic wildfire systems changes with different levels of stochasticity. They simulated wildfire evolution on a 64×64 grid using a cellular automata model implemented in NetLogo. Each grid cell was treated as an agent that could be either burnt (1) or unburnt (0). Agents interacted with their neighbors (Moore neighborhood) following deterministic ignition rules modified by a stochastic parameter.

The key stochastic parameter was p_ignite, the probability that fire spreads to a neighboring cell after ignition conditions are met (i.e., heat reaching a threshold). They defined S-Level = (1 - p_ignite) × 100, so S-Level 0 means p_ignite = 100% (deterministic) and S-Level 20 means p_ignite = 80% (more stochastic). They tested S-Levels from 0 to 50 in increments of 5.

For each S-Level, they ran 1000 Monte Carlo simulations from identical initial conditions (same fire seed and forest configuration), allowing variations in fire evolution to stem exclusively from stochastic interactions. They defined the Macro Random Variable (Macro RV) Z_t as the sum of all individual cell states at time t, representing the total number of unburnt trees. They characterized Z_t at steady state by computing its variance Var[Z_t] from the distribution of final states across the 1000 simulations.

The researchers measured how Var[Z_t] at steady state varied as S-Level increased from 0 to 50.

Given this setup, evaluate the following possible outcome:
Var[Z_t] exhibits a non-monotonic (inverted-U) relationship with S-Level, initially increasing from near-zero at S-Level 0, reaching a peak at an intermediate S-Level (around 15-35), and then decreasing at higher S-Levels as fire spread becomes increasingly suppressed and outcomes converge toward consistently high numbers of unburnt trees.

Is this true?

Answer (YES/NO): YES